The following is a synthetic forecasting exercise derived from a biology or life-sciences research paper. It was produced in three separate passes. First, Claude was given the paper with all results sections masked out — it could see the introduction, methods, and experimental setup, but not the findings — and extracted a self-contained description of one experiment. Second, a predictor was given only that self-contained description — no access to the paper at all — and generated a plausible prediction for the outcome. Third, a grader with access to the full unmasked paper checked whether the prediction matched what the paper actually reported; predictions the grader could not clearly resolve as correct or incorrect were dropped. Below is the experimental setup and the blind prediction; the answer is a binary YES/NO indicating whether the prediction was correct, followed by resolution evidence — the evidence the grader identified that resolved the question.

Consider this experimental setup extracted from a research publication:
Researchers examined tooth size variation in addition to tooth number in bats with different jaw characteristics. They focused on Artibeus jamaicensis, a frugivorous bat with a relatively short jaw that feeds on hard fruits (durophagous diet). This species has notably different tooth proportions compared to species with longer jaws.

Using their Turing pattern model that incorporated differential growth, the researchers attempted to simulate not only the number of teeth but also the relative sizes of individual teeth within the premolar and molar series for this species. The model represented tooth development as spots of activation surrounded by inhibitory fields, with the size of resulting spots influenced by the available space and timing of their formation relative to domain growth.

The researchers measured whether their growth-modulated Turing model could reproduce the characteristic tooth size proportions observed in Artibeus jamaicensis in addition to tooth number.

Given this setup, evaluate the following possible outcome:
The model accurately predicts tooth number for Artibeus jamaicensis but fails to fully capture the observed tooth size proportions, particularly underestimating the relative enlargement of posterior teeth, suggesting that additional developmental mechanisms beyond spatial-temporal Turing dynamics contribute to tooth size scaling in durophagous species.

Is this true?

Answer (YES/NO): NO